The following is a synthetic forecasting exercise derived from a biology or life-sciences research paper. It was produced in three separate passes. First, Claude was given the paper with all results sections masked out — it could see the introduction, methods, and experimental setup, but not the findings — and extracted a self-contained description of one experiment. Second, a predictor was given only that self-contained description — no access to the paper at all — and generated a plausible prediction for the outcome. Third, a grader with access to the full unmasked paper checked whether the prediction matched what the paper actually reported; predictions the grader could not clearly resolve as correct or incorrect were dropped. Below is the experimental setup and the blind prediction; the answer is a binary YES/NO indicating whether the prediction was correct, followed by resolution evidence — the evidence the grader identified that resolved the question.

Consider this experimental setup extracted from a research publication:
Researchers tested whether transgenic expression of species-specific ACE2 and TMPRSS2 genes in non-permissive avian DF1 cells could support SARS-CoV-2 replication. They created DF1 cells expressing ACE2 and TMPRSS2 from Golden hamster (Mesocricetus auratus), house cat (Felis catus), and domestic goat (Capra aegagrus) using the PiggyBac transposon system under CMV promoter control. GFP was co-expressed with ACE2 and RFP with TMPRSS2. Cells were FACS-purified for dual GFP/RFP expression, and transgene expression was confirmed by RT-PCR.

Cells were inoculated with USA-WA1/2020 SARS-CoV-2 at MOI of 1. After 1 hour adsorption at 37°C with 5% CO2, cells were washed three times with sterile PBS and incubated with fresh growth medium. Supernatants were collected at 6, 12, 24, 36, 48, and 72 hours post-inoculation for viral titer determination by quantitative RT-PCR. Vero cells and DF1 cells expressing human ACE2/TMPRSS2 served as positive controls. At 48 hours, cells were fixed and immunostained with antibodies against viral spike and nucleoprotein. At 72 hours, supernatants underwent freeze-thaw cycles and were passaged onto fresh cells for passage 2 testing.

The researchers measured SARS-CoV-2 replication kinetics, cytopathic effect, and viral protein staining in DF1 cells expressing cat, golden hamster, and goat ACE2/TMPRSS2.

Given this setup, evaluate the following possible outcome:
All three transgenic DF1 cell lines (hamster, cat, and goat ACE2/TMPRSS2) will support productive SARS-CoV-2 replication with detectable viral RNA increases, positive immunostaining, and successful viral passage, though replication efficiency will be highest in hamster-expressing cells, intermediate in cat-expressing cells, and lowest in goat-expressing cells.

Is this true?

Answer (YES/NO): NO